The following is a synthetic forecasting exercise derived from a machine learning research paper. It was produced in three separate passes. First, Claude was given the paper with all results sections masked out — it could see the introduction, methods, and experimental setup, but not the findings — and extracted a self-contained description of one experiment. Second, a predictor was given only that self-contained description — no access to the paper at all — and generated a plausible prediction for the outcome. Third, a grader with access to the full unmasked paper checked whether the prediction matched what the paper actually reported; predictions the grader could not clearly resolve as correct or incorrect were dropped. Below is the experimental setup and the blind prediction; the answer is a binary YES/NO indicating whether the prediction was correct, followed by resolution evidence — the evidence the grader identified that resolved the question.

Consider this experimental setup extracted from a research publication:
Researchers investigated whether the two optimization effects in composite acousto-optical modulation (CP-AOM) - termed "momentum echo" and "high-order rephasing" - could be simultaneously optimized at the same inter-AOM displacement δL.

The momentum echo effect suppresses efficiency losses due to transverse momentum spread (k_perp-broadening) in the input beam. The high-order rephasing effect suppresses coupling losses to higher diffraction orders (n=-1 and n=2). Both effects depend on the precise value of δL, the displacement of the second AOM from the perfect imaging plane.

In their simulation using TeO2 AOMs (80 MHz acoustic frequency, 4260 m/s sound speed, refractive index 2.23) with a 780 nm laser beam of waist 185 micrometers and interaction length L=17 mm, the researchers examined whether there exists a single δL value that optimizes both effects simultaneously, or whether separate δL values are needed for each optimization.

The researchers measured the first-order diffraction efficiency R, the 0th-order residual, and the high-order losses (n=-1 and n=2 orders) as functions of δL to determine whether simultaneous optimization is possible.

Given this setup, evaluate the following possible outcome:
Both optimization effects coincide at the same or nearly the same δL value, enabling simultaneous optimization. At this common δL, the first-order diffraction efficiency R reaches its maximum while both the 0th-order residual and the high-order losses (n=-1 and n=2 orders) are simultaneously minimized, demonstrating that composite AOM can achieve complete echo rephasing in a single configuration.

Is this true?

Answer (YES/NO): YES